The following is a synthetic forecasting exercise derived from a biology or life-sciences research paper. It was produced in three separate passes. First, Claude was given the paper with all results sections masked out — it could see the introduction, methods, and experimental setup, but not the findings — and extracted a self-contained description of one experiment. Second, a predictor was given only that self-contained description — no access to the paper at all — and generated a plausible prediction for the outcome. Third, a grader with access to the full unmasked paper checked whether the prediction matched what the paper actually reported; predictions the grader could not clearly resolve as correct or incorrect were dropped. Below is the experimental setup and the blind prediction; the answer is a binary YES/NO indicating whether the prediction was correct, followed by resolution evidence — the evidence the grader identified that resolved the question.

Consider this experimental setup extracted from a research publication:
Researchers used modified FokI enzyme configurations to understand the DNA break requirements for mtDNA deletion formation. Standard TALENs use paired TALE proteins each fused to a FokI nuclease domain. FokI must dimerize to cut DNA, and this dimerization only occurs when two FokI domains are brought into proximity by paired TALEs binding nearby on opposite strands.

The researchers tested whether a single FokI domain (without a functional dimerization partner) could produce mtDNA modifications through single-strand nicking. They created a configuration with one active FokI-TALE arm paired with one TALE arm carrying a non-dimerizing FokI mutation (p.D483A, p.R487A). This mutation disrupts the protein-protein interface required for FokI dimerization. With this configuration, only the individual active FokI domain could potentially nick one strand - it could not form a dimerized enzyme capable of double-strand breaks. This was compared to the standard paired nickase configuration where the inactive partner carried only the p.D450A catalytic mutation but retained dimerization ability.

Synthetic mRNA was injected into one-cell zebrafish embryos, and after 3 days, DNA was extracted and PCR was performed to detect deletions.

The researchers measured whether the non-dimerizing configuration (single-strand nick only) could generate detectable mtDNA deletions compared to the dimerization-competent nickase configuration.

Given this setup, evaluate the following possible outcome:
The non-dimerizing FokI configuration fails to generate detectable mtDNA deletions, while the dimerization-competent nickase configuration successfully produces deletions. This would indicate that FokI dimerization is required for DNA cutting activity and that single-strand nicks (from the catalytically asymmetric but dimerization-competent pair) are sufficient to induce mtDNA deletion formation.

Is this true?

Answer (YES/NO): NO